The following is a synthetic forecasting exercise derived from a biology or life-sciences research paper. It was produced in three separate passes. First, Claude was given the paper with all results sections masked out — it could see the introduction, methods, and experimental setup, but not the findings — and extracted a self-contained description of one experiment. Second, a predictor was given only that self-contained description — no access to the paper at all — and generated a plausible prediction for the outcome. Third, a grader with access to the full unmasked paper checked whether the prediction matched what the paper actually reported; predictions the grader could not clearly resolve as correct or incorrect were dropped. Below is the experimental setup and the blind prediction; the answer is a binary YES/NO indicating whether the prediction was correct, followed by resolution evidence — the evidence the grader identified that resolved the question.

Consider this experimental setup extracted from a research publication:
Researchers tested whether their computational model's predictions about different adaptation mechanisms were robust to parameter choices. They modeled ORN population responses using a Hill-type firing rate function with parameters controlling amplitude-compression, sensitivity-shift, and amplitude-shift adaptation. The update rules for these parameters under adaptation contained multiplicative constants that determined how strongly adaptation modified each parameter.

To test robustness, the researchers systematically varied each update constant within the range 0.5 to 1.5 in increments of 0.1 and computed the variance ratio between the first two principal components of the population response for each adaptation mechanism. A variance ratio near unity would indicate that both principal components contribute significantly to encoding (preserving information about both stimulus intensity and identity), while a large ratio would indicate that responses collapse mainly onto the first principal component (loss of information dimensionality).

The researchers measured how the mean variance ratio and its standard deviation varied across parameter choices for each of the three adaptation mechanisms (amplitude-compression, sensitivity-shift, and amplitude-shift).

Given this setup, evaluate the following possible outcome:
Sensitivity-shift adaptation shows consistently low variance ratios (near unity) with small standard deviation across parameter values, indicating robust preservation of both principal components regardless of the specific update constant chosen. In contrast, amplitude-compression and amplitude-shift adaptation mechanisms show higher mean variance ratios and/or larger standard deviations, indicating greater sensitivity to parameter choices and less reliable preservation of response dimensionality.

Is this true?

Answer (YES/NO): NO